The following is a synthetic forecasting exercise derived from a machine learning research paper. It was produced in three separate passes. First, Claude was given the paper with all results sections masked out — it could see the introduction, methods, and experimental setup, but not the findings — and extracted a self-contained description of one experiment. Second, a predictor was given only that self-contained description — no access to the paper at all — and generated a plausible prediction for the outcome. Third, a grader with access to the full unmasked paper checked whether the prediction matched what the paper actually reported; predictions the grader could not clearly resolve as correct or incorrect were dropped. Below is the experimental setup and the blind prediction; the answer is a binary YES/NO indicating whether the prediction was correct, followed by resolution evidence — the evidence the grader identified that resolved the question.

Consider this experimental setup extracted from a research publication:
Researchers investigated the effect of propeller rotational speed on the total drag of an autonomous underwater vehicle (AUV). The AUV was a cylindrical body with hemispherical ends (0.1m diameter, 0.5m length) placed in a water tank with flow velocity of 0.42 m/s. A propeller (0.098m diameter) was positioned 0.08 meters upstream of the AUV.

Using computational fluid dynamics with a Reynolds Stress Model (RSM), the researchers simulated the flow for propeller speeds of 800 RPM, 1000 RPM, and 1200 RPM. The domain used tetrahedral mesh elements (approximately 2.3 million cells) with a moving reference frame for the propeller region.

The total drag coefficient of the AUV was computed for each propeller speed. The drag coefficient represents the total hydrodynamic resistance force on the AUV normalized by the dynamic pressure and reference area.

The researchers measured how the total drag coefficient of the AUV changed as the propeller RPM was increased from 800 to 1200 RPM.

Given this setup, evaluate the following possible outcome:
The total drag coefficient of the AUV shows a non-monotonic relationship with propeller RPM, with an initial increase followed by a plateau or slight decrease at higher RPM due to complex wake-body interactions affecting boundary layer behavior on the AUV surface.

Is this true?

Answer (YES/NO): NO